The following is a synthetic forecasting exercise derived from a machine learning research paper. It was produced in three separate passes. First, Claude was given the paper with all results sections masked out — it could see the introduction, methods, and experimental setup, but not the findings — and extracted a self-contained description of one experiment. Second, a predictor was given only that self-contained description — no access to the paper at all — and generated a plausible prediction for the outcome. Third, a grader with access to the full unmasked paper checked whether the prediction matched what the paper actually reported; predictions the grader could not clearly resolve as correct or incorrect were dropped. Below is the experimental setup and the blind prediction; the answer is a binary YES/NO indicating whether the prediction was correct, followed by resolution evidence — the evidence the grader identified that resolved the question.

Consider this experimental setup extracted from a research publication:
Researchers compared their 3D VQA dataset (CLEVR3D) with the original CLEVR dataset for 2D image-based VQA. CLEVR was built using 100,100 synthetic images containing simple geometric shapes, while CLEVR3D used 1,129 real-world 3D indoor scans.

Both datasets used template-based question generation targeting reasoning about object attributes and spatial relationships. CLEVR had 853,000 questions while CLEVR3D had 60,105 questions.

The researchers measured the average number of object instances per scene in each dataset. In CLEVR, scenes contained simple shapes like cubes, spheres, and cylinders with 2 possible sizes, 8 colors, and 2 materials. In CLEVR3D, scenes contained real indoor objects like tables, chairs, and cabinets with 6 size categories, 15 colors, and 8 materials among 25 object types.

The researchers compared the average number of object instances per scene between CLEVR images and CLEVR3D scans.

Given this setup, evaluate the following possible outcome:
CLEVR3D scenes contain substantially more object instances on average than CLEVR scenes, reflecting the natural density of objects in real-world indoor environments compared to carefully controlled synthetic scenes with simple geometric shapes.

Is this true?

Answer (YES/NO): YES